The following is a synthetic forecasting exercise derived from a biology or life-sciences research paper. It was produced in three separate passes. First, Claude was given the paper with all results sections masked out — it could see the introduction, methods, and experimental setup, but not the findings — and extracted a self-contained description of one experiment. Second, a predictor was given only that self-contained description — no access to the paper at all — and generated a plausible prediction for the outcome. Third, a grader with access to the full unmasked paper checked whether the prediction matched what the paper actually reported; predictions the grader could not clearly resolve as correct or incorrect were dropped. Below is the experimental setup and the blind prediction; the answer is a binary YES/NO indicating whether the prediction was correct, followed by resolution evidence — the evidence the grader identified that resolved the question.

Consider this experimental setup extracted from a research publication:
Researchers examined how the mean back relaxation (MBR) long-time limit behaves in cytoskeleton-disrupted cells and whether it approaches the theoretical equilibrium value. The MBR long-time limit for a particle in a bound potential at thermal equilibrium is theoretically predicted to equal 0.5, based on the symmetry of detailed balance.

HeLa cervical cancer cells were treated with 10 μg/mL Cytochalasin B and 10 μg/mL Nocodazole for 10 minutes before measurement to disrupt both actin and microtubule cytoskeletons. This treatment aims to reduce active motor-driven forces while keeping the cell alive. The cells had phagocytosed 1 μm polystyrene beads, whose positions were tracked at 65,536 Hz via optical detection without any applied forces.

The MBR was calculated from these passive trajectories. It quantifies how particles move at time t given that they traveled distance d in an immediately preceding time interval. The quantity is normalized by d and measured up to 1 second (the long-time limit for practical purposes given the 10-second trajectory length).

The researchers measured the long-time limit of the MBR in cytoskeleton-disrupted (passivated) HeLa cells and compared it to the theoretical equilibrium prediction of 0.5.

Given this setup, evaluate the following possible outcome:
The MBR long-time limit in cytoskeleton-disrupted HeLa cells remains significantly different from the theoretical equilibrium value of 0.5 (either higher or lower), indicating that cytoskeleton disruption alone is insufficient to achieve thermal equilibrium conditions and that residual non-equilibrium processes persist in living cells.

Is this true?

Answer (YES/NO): NO